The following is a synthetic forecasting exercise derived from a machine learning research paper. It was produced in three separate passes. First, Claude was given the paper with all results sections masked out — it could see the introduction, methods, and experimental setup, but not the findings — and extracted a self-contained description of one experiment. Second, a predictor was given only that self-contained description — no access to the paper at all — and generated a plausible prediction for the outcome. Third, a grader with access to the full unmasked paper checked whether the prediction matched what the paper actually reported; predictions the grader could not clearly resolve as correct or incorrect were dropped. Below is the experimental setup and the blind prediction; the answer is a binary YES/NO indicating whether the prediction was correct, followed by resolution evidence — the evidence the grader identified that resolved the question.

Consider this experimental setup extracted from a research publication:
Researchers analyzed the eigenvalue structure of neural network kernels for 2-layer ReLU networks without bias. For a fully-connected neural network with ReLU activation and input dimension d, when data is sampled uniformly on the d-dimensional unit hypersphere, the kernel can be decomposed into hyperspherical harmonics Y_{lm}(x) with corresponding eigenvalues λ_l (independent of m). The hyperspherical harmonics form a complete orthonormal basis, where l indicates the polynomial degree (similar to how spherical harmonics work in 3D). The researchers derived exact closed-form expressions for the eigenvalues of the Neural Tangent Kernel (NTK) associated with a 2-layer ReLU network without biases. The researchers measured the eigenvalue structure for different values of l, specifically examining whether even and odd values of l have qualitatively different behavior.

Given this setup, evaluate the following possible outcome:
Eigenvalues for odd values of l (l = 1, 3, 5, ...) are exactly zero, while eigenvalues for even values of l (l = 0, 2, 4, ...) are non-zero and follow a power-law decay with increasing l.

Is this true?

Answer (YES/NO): NO